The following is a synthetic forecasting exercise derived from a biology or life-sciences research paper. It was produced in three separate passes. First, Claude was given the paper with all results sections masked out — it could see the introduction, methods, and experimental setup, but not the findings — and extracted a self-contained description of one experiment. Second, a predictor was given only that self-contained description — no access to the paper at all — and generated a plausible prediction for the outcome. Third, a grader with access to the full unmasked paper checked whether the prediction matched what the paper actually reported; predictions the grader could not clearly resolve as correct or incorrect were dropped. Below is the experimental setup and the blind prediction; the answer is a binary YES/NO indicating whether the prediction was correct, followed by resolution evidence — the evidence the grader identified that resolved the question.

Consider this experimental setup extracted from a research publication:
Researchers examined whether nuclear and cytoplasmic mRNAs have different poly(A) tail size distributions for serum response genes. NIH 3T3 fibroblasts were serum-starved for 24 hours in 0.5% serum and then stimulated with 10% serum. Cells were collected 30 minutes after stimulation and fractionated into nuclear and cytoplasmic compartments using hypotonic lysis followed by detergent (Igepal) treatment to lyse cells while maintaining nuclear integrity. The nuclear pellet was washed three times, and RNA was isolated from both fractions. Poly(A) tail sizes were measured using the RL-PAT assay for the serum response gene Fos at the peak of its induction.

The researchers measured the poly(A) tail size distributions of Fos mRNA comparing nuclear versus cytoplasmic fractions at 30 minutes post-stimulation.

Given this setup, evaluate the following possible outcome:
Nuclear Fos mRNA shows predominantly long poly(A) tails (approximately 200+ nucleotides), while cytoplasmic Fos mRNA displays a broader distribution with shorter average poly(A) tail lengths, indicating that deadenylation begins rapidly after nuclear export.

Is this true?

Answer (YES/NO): NO